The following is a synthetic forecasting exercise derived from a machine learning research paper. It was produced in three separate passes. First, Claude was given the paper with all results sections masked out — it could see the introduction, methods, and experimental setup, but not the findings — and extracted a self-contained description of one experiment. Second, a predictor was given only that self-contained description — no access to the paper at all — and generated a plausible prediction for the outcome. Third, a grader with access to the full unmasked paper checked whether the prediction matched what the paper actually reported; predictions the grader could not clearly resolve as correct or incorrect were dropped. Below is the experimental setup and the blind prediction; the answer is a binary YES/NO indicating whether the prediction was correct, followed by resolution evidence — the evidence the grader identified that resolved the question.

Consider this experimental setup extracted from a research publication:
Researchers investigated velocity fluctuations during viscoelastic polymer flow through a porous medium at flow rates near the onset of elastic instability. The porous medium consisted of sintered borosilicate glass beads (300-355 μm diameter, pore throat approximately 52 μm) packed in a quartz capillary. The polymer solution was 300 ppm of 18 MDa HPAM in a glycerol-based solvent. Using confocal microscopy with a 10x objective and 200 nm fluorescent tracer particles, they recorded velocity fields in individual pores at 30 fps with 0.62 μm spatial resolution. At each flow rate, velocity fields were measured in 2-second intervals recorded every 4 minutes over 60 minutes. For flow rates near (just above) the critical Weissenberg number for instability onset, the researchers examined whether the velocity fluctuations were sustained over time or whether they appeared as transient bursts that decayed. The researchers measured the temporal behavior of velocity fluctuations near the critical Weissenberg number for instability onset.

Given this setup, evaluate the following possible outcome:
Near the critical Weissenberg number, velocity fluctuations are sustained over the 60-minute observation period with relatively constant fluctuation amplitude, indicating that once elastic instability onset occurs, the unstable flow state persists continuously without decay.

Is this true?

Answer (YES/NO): NO